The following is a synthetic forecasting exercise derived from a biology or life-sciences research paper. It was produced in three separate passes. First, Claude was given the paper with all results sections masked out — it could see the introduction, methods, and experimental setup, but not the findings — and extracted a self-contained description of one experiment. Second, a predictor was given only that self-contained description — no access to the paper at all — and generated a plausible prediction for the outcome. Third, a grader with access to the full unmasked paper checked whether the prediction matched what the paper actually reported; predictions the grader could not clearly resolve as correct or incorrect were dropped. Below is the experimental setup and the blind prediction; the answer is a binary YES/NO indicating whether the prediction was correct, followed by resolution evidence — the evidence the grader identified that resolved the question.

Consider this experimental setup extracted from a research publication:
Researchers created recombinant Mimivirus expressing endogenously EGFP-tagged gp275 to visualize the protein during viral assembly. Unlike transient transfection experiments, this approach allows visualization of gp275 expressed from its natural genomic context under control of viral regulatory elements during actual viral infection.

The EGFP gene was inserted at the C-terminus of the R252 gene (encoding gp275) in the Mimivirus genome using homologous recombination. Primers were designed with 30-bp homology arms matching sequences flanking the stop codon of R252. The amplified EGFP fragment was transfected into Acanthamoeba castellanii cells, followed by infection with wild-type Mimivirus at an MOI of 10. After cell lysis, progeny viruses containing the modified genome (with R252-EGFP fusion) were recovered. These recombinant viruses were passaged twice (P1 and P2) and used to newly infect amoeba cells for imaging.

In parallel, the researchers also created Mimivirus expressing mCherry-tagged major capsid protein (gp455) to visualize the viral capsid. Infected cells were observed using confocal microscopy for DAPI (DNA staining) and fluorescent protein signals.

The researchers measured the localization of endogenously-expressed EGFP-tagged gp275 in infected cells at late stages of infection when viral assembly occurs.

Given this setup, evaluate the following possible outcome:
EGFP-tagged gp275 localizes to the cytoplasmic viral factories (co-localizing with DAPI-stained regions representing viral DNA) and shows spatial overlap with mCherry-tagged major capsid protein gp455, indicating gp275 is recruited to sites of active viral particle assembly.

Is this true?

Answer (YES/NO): YES